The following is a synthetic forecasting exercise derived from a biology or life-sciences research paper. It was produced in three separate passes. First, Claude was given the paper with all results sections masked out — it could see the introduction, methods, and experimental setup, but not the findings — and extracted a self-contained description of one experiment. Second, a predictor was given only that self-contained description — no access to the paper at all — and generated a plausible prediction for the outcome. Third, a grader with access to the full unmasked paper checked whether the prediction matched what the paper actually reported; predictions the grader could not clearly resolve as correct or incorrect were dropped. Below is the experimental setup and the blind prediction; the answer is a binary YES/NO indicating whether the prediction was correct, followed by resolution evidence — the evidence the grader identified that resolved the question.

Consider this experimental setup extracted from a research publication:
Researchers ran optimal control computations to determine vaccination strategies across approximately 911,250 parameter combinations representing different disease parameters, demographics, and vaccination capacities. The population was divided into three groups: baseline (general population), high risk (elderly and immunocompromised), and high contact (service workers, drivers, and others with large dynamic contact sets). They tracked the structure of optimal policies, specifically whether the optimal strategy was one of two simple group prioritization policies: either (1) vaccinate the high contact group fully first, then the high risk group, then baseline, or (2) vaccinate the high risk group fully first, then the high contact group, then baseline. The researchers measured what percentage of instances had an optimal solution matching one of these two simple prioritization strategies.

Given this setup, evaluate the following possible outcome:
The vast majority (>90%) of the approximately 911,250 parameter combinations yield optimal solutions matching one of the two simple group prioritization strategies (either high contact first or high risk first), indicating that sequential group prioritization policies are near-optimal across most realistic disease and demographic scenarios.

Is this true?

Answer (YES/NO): YES